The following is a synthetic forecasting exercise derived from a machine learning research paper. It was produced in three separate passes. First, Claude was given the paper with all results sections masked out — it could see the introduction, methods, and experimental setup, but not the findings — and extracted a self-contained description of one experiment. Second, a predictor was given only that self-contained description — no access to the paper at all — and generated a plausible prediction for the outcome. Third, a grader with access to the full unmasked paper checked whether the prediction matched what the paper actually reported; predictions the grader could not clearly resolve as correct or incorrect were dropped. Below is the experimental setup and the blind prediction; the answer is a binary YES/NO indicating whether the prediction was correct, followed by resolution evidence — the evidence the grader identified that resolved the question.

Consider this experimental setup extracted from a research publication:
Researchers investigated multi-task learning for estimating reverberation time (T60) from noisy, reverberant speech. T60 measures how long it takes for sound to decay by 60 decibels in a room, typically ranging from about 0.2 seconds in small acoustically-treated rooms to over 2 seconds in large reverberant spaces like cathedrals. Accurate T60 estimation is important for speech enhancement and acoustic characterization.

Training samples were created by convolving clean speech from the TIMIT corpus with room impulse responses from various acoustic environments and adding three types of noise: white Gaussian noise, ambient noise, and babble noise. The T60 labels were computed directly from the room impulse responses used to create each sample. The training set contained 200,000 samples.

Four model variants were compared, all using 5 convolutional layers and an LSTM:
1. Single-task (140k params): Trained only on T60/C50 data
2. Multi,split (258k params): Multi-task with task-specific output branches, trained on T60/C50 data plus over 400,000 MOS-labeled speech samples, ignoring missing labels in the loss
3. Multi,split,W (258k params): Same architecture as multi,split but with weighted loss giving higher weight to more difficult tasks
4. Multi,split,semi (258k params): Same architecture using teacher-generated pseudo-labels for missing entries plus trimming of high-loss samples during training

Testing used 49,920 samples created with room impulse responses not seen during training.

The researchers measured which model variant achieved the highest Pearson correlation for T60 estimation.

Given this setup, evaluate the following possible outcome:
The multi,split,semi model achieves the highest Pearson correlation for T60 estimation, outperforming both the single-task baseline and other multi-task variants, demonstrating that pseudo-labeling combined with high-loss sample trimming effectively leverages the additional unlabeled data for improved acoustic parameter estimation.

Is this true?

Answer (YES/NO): NO